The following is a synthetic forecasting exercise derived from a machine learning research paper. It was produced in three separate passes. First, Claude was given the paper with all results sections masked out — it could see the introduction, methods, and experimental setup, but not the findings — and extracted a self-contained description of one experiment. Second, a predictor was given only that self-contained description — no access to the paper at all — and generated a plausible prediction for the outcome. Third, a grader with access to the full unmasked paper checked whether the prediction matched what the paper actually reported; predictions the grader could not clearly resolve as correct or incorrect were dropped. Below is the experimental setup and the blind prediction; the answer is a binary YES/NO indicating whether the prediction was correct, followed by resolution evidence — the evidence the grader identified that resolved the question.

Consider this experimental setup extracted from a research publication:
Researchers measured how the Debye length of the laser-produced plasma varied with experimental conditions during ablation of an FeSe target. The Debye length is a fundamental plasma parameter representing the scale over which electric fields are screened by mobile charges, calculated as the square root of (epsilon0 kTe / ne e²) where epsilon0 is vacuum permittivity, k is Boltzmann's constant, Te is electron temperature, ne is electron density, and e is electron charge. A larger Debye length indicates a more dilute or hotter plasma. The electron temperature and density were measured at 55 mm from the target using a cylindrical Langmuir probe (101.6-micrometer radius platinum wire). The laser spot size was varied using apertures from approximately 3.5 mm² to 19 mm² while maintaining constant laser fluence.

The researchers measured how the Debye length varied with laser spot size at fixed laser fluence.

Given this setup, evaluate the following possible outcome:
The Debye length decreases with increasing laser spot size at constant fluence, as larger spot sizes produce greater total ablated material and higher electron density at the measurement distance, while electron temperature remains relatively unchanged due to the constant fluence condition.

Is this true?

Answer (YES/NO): NO